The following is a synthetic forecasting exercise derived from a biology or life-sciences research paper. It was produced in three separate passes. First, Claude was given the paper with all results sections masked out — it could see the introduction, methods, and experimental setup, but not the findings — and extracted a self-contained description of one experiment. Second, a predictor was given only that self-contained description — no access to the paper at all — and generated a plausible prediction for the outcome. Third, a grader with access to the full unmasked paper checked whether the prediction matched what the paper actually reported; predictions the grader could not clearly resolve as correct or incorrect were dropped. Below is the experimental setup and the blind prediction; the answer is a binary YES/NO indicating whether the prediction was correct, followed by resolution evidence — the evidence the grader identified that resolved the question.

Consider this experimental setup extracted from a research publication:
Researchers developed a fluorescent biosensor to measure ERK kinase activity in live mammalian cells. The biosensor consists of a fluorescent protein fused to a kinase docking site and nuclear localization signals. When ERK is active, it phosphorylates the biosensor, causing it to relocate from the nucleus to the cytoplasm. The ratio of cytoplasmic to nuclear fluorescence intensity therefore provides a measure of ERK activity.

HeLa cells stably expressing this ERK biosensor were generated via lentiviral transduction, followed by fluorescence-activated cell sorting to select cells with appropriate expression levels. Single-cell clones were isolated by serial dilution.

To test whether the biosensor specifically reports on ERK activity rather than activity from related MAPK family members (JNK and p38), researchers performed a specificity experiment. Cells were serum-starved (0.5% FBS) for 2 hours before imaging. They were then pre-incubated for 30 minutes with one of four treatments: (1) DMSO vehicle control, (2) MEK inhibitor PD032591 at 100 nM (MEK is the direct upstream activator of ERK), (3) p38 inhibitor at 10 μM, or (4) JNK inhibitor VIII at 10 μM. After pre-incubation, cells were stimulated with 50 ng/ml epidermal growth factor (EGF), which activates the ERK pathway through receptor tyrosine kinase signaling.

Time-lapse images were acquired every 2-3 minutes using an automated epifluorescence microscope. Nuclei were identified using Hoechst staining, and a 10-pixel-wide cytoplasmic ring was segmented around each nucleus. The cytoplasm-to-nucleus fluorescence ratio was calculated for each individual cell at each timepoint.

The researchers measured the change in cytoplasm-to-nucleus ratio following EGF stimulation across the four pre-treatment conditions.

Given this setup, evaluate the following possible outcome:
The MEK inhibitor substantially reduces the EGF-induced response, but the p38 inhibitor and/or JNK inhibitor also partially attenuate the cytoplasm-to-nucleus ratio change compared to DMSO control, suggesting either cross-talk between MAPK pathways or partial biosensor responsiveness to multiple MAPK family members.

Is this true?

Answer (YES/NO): NO